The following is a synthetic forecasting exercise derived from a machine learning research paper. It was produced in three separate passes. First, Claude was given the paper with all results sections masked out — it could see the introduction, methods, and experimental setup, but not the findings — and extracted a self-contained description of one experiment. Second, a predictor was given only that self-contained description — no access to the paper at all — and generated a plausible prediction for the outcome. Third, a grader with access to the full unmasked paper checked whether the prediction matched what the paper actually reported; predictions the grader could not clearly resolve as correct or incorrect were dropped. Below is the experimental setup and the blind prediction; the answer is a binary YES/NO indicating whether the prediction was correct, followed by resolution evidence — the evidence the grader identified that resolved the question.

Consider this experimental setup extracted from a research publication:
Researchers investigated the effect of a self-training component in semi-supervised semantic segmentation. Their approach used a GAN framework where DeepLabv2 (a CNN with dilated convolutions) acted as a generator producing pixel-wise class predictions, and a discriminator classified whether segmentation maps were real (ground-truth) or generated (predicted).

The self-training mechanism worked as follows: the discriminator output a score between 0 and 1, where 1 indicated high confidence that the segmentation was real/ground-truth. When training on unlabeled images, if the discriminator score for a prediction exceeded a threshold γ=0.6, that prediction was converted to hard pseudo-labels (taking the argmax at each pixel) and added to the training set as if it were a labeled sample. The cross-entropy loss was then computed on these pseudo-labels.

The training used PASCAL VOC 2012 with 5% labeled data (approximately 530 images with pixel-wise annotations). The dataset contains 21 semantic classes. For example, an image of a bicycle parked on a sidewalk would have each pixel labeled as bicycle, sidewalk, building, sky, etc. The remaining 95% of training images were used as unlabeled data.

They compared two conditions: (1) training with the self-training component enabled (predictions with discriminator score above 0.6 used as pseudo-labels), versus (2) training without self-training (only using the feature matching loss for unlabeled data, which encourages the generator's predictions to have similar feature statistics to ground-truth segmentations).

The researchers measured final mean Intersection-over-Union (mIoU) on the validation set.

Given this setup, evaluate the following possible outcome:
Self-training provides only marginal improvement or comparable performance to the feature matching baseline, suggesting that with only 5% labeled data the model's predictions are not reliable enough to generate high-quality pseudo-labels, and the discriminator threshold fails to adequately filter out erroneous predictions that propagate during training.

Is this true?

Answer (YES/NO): NO